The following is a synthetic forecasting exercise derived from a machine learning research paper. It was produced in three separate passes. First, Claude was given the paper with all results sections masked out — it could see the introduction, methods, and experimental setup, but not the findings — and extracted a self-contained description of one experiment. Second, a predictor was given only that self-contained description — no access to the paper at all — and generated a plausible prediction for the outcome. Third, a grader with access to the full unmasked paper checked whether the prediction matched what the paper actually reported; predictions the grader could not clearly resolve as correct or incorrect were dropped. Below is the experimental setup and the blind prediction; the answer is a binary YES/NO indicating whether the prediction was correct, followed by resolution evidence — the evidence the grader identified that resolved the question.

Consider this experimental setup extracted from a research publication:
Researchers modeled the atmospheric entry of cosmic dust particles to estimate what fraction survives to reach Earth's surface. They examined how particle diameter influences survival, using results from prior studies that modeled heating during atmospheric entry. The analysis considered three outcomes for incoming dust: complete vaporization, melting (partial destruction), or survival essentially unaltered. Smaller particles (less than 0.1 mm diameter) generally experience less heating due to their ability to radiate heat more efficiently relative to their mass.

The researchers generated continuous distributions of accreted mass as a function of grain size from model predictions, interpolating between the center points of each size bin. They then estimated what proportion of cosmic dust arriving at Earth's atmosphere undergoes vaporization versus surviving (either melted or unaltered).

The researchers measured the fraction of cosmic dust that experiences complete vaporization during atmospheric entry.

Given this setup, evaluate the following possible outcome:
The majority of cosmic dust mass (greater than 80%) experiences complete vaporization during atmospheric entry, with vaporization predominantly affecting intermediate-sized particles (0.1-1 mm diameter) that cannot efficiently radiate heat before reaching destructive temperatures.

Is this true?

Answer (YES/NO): YES